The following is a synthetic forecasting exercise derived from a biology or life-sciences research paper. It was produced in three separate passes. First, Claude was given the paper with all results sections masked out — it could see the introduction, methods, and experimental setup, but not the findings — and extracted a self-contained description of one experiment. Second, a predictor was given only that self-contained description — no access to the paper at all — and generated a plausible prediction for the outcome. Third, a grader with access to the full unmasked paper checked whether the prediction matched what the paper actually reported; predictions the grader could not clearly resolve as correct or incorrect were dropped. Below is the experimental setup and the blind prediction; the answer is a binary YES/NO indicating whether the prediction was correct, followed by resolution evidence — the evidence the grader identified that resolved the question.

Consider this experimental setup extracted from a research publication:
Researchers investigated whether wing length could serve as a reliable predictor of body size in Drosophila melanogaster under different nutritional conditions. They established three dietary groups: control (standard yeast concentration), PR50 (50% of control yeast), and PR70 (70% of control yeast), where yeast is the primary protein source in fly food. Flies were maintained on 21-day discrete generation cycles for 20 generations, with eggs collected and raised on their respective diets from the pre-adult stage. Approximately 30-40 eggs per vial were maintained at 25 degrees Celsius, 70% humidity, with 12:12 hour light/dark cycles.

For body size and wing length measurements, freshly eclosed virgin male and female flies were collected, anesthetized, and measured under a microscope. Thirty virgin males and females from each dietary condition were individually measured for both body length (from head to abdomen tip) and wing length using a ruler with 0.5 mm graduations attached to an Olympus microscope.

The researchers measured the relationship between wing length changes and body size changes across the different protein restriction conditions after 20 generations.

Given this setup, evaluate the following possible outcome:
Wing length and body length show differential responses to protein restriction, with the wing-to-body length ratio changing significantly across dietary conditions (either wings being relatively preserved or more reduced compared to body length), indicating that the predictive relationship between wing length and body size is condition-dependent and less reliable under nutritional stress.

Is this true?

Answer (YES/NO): YES